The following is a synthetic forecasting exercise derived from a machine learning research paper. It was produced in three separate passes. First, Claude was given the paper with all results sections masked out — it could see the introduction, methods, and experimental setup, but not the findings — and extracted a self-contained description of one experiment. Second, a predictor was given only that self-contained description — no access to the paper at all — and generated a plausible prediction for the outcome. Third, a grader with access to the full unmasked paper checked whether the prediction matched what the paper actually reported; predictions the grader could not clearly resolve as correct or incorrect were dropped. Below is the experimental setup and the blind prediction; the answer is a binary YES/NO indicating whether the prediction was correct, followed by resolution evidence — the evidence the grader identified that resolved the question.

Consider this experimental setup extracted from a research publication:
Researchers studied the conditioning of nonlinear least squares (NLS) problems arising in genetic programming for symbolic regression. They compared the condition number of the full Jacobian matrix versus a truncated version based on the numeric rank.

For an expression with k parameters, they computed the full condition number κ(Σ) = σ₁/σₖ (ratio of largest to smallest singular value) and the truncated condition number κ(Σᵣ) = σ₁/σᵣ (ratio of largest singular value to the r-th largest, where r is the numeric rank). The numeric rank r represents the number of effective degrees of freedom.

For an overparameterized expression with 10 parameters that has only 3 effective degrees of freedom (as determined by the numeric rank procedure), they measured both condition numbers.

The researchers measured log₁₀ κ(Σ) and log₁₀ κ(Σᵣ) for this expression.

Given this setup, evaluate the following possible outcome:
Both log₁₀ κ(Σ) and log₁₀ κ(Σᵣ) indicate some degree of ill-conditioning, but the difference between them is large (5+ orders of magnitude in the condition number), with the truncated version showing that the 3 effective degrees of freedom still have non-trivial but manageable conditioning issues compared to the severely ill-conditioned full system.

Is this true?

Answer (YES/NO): NO